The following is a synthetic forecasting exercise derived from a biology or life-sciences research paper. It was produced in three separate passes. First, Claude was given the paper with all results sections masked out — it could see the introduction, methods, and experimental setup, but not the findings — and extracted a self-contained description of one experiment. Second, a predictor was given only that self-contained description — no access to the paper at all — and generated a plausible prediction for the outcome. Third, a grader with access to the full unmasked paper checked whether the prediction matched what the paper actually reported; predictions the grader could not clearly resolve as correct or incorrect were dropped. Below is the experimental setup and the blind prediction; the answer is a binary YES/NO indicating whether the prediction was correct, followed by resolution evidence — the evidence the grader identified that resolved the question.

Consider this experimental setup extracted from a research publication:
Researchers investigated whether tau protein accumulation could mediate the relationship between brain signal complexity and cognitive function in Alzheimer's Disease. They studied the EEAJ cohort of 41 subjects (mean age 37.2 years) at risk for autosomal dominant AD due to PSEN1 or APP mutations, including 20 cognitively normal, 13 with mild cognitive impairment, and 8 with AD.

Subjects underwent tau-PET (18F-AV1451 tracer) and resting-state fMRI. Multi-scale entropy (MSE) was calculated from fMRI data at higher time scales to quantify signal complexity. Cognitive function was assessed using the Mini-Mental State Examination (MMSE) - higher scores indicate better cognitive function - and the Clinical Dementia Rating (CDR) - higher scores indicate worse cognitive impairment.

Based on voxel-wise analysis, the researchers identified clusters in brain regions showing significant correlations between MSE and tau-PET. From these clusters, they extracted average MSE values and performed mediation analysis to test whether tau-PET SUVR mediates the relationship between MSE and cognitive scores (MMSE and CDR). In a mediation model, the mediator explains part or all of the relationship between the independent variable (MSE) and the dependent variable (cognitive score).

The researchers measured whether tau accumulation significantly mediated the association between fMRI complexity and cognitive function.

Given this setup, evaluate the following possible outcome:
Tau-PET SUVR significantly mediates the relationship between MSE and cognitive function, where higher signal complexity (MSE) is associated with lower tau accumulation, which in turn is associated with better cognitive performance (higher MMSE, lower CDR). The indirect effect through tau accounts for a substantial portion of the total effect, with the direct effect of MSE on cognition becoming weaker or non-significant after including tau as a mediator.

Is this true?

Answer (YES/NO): NO